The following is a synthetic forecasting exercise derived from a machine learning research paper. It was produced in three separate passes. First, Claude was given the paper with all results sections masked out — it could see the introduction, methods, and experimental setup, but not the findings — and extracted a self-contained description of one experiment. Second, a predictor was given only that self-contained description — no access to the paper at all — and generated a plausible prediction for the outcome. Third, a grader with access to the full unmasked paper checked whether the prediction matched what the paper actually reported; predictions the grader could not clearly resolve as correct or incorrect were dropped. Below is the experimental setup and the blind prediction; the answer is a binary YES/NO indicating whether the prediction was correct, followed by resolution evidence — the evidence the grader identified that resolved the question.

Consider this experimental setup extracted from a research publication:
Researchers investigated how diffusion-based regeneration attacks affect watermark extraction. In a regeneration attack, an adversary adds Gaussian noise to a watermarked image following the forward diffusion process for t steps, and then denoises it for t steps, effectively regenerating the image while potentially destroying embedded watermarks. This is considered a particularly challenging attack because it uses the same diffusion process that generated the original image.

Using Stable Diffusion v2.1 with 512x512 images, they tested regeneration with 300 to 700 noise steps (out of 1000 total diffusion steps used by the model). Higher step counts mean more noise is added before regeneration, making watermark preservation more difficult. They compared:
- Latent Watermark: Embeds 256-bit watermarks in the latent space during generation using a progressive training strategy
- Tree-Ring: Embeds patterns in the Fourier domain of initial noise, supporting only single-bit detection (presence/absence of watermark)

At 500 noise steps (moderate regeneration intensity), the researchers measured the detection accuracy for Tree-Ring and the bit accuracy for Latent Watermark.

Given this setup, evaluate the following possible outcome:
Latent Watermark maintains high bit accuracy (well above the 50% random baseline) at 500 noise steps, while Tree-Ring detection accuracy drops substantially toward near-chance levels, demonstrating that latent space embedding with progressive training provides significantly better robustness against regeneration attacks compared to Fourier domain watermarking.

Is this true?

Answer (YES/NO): NO